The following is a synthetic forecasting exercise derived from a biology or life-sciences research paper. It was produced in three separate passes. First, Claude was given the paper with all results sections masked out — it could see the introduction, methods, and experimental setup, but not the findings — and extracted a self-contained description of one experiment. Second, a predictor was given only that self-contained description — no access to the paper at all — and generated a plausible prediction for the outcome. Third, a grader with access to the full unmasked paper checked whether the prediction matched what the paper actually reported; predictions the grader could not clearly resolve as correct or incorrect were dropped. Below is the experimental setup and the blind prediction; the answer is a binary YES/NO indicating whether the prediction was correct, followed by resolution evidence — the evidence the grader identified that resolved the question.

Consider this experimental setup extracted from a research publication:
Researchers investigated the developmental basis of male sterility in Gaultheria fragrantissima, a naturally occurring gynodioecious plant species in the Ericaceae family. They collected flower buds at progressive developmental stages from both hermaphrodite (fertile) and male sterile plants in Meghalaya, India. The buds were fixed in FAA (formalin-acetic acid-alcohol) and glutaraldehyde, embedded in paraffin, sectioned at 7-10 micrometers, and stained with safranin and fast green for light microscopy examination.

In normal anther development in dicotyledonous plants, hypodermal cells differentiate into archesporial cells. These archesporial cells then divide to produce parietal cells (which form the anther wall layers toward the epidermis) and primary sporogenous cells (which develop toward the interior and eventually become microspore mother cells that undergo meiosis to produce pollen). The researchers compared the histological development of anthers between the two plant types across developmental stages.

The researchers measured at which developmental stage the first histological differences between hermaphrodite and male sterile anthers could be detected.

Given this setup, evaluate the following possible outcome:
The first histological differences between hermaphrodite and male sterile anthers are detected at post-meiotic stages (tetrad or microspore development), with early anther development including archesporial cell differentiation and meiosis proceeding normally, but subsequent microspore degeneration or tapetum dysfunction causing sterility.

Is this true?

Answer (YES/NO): NO